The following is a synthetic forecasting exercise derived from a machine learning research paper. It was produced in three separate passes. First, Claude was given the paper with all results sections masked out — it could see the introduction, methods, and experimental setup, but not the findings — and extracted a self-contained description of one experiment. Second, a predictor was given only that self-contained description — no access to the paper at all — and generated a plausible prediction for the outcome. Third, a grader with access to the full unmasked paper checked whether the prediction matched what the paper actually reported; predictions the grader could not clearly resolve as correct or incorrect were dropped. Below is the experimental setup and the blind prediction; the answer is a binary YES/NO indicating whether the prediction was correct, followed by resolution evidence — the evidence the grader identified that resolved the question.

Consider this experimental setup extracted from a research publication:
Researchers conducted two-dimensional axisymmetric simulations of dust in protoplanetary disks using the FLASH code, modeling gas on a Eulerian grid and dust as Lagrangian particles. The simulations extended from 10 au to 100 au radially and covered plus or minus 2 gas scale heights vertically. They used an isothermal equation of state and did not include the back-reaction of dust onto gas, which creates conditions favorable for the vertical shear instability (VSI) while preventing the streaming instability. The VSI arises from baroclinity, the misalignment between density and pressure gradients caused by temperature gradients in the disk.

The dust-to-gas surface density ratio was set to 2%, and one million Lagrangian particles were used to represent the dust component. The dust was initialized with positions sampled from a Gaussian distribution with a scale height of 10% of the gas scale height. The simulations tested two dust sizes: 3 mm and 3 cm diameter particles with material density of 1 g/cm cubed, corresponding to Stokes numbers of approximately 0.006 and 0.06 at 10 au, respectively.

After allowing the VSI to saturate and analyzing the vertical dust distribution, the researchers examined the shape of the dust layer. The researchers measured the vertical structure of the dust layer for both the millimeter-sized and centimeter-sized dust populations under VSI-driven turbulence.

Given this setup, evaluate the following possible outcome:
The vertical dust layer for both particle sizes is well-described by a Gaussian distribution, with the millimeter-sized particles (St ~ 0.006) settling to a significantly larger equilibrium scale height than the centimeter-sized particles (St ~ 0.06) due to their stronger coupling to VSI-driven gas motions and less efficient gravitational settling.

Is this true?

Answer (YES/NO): NO